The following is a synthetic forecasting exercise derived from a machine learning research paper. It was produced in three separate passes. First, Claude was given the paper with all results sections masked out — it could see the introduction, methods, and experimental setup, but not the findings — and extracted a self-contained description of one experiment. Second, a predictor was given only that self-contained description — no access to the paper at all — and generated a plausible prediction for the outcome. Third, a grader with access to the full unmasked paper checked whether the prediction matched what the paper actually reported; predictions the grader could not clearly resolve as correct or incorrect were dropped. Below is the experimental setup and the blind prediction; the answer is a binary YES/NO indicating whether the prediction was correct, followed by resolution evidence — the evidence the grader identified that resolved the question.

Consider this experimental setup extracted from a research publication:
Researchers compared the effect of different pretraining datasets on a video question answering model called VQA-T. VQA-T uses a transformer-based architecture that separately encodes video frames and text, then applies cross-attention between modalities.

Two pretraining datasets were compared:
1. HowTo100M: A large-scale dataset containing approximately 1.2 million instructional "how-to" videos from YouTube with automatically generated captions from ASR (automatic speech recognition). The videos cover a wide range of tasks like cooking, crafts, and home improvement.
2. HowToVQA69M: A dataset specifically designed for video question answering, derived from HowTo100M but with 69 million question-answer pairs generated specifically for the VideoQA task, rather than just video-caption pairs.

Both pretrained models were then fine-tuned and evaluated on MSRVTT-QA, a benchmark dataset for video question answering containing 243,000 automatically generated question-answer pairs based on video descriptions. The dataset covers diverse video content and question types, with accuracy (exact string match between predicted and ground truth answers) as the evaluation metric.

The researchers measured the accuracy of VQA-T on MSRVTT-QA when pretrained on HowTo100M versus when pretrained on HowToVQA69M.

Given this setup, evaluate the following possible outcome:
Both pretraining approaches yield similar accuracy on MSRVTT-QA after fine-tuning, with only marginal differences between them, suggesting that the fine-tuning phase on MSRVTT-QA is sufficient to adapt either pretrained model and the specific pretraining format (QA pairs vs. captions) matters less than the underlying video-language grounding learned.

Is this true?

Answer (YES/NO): YES